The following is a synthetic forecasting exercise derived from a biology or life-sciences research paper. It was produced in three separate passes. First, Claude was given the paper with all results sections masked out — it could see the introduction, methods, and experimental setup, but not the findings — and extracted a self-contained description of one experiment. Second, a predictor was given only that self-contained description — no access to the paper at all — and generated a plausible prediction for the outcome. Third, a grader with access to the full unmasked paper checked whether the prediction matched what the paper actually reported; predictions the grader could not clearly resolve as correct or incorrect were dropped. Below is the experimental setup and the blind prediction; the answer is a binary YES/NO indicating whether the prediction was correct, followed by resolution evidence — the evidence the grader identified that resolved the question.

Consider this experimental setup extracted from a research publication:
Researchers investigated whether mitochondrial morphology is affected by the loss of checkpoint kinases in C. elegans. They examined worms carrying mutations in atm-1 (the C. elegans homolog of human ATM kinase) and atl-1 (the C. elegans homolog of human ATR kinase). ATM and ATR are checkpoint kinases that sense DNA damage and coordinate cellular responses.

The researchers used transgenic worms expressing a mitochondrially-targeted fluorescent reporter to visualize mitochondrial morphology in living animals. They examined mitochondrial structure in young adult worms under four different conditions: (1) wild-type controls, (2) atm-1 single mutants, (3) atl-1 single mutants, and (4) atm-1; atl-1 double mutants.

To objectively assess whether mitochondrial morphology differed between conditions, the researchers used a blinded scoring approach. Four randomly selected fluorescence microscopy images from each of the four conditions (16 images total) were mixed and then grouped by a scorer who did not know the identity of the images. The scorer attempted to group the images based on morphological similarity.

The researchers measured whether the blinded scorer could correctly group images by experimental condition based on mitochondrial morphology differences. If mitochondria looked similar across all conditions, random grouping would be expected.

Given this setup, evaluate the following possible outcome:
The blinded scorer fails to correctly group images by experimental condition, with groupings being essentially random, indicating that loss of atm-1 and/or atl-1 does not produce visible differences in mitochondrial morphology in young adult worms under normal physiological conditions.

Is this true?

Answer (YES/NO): NO